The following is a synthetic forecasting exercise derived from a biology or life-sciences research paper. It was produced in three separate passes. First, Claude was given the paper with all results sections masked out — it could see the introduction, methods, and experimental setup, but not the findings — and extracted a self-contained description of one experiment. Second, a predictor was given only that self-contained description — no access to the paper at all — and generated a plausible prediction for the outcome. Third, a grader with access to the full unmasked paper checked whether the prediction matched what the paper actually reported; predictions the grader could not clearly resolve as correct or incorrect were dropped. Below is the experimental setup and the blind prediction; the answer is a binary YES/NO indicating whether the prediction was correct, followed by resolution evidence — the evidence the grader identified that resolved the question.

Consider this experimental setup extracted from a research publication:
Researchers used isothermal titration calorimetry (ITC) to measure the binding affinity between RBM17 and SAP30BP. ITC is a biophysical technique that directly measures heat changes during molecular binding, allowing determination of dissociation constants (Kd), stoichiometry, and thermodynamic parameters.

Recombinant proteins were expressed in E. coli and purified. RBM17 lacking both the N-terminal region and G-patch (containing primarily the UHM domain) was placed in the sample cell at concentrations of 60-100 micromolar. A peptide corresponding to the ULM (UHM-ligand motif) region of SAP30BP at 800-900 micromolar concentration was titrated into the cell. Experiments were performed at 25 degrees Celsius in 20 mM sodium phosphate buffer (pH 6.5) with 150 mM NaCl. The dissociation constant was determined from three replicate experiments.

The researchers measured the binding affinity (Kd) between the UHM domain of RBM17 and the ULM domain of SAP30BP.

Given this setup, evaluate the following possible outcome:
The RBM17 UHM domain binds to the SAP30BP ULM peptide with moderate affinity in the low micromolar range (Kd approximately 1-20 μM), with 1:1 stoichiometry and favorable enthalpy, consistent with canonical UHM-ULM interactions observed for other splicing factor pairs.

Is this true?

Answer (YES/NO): NO